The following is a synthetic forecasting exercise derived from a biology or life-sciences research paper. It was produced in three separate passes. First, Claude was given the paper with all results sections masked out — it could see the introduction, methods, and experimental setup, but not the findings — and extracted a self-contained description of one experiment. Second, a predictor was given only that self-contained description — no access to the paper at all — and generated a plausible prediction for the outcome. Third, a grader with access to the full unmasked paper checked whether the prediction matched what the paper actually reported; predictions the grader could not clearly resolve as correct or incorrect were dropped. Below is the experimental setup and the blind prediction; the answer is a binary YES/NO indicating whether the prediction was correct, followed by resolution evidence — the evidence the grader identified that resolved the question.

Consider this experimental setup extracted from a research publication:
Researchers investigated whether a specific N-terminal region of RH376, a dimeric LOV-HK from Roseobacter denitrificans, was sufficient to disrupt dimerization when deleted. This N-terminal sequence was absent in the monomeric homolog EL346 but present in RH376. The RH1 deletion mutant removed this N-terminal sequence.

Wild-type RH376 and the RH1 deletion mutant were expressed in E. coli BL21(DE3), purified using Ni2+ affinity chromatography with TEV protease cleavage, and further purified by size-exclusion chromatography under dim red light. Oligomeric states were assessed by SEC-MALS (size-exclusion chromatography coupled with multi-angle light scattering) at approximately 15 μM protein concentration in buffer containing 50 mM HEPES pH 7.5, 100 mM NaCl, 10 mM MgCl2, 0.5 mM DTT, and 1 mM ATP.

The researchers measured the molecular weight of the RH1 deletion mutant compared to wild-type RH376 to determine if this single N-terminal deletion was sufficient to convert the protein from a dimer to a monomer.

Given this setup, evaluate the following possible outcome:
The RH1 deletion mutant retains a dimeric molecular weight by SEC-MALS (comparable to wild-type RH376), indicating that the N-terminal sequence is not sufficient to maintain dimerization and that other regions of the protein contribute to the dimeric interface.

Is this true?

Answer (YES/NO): YES